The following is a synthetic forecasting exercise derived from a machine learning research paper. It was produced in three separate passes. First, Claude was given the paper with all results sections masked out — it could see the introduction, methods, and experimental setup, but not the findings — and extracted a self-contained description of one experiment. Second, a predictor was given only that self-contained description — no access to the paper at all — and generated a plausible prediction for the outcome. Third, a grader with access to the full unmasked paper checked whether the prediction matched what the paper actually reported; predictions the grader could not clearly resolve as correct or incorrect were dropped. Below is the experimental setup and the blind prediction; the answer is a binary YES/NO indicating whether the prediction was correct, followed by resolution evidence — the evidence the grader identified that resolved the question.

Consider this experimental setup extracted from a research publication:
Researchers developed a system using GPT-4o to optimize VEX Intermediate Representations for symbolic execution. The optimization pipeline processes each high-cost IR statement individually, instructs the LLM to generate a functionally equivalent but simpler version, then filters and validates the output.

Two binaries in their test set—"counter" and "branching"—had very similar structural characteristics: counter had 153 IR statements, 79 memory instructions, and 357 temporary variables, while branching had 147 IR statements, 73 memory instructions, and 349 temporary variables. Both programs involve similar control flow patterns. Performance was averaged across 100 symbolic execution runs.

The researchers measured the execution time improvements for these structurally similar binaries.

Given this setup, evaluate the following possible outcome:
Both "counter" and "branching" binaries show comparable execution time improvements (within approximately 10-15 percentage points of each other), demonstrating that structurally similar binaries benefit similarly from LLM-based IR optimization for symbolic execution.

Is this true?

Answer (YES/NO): YES